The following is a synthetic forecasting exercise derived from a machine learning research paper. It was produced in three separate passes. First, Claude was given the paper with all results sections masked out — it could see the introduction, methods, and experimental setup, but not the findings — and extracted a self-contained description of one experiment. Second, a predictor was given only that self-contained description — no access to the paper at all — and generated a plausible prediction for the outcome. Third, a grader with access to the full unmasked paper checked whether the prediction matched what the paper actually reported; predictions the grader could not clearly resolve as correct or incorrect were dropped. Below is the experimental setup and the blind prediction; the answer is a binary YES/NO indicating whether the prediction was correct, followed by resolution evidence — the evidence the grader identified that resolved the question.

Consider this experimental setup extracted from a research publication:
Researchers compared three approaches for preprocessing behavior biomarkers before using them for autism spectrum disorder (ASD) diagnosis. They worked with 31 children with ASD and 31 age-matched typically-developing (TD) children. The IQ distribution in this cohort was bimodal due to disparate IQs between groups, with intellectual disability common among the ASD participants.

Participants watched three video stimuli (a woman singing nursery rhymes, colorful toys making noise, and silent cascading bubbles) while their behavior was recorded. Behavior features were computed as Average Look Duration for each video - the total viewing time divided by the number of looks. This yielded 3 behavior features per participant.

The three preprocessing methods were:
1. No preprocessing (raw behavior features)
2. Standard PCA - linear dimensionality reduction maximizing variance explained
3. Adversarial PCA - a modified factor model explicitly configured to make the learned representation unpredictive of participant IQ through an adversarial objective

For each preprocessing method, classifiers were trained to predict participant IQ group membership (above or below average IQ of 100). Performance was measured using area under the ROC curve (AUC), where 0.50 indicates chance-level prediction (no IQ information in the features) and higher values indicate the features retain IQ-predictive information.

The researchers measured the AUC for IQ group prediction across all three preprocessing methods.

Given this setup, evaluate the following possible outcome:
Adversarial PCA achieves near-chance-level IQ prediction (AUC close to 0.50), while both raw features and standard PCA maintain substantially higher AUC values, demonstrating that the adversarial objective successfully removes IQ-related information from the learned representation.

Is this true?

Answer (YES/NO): YES